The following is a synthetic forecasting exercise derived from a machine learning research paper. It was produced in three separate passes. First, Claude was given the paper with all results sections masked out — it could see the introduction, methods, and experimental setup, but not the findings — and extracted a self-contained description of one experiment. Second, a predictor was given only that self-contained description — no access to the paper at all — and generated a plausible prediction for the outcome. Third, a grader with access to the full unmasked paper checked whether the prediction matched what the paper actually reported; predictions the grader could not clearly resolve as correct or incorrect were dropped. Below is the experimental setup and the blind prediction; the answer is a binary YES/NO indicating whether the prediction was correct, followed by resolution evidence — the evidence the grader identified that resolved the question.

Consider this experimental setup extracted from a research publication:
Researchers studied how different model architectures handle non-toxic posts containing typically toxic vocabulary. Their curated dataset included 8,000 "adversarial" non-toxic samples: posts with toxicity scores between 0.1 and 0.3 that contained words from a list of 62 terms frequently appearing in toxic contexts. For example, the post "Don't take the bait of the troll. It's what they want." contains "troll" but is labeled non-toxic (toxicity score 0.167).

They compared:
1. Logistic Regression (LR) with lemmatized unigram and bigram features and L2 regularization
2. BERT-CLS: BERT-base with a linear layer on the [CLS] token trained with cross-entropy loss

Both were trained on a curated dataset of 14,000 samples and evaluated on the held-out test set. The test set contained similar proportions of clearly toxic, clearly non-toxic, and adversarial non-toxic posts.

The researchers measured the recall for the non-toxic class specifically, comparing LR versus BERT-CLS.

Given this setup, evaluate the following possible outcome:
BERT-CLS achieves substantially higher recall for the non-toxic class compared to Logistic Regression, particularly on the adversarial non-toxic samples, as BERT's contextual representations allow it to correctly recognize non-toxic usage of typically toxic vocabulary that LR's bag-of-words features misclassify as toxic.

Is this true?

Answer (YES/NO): NO